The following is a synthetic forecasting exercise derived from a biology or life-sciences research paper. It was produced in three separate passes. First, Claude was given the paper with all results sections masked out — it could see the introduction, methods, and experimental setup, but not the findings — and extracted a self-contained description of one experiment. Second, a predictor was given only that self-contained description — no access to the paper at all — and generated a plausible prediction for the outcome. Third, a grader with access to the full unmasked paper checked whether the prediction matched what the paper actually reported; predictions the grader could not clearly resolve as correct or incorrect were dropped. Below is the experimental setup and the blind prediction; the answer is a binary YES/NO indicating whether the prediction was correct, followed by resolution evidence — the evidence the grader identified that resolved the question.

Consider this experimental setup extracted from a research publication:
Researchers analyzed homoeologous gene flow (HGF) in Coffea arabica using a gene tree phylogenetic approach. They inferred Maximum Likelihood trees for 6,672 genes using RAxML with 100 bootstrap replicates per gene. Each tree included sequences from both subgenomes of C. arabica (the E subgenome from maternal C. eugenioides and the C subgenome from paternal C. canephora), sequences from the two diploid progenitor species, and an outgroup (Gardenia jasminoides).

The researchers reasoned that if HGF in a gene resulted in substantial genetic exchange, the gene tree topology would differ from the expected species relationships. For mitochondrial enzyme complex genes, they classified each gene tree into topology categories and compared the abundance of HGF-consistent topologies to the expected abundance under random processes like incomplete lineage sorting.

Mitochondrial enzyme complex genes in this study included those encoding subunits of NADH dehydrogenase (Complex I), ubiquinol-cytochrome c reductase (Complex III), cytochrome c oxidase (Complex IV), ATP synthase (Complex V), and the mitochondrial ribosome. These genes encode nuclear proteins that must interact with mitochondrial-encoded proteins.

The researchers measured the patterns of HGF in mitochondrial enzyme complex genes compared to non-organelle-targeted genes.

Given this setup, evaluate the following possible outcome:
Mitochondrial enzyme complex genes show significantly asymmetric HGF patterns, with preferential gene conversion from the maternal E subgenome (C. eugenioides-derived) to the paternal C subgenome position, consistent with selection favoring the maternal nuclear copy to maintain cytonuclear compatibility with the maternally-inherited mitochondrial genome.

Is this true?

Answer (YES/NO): NO